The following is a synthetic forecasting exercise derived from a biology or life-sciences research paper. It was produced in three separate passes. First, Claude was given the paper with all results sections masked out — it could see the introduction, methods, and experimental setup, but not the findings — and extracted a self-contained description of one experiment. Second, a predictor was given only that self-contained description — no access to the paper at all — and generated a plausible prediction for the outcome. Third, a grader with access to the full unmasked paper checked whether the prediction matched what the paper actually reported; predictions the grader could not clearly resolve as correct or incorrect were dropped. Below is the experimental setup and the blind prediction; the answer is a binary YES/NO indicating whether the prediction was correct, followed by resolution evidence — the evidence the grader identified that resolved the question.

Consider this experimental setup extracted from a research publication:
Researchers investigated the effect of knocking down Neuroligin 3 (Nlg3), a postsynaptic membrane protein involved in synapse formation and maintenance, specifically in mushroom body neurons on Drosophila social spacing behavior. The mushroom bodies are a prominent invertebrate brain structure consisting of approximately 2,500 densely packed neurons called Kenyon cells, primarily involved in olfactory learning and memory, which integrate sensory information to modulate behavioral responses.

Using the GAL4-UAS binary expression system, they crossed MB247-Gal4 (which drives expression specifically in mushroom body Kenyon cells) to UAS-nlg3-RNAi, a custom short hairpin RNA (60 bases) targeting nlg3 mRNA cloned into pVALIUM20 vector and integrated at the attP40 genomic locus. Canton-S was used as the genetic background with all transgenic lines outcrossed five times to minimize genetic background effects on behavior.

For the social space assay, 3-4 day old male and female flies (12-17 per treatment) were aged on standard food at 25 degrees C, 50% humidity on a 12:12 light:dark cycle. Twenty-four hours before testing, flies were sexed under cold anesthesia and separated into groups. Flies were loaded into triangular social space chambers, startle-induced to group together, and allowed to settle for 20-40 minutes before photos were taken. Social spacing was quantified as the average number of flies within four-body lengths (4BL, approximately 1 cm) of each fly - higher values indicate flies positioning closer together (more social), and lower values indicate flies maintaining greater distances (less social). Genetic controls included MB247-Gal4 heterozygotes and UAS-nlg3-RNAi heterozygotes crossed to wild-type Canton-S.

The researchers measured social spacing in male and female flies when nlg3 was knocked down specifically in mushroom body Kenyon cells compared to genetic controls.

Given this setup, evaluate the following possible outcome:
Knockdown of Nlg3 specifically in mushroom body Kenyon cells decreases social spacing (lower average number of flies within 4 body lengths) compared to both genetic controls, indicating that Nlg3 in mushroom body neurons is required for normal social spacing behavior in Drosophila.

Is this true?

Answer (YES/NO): NO